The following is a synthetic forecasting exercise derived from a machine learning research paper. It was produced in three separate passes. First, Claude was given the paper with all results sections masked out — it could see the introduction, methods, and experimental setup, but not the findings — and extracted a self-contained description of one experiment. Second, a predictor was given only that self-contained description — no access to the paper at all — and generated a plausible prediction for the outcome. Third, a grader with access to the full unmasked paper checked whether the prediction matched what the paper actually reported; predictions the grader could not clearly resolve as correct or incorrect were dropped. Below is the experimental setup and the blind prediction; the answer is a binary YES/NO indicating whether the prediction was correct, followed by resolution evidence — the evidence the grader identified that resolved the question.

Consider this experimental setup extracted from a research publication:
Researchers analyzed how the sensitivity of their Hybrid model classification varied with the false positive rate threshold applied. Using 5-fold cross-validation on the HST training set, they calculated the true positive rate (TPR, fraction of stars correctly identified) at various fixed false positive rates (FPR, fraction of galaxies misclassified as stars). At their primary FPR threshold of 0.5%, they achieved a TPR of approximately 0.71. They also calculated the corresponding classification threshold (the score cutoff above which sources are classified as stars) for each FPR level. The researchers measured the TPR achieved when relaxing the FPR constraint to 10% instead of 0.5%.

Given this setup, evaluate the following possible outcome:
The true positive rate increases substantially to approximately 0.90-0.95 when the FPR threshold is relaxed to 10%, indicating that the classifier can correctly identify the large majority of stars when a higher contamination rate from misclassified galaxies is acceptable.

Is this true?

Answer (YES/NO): YES